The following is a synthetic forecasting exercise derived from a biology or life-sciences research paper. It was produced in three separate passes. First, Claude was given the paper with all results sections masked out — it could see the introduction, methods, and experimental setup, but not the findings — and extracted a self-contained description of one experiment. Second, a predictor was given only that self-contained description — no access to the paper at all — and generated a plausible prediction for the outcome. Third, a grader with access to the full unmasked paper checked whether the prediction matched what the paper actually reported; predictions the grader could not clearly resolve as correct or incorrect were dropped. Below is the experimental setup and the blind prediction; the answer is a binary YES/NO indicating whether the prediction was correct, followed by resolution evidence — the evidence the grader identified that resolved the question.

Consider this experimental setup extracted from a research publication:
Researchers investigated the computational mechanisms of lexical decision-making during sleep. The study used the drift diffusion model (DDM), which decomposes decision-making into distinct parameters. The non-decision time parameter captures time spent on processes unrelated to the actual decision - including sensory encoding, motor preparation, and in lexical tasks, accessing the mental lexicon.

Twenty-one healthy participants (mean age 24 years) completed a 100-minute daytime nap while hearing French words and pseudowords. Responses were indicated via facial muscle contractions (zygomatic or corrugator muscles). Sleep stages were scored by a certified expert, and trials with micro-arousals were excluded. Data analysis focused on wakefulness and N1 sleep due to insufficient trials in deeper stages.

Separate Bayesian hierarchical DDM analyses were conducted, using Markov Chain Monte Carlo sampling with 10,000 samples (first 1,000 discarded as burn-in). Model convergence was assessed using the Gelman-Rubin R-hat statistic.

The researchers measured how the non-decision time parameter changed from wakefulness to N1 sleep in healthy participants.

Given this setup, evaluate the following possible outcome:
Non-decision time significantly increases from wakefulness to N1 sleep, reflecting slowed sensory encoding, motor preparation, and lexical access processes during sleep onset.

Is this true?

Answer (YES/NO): NO